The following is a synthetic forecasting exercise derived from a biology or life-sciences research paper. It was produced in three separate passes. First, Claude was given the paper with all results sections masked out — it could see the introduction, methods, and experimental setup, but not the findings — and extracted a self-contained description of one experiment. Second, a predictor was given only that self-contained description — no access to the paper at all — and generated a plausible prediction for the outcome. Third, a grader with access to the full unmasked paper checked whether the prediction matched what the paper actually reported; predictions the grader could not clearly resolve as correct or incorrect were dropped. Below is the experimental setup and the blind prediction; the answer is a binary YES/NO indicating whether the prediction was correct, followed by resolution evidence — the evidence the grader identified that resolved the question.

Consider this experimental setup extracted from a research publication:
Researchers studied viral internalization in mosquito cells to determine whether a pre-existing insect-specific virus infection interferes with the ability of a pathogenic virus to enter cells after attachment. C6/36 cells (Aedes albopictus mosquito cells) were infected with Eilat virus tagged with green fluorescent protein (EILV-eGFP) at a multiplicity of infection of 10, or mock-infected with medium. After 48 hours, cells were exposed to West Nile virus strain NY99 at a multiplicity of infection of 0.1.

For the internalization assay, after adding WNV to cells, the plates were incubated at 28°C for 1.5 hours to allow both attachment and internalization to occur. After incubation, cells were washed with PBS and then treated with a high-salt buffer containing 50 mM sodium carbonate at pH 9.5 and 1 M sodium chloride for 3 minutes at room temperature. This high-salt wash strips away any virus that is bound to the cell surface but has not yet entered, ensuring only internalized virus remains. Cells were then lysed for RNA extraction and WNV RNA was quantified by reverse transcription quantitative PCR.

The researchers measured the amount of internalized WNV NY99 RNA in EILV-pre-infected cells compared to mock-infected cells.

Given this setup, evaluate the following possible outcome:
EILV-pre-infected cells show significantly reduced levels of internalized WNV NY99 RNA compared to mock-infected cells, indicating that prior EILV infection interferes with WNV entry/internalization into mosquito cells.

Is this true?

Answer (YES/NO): NO